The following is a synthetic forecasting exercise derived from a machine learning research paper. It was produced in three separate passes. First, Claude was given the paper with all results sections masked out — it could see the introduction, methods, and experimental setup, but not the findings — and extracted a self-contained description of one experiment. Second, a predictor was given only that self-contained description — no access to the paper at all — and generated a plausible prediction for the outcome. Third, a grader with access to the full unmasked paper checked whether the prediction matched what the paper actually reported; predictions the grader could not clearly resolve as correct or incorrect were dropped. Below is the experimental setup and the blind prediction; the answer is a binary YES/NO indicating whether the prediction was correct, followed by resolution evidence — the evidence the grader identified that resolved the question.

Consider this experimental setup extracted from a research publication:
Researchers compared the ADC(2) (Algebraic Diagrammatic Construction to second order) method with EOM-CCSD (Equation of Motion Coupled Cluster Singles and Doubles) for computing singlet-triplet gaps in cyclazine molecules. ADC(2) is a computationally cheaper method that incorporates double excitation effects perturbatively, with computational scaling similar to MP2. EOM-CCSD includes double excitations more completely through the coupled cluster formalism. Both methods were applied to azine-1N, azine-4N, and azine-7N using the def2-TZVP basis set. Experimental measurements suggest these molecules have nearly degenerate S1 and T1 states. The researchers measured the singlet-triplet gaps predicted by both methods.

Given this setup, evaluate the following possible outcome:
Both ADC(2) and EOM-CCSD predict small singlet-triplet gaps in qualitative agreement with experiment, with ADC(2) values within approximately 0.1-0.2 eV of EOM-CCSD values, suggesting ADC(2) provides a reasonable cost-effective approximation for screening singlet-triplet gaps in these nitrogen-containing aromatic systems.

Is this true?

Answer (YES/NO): YES